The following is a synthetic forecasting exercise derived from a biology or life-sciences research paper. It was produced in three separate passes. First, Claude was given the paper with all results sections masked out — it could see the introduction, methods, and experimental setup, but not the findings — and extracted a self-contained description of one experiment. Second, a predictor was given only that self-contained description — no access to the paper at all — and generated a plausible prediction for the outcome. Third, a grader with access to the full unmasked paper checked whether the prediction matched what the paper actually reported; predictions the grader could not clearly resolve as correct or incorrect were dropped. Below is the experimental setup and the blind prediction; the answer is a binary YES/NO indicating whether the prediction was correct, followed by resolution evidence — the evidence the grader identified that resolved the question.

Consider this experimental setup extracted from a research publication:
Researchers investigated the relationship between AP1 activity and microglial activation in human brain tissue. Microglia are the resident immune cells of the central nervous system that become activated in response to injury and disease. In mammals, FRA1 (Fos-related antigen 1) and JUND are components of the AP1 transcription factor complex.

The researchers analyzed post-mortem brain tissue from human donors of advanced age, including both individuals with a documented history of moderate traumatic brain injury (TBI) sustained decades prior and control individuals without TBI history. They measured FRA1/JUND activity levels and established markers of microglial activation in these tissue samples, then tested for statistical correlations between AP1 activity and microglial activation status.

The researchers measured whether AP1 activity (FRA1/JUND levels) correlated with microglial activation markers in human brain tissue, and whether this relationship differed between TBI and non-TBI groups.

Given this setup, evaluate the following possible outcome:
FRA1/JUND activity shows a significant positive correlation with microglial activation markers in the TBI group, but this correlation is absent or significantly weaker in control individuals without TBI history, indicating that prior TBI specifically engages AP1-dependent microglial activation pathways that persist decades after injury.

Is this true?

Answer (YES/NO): NO